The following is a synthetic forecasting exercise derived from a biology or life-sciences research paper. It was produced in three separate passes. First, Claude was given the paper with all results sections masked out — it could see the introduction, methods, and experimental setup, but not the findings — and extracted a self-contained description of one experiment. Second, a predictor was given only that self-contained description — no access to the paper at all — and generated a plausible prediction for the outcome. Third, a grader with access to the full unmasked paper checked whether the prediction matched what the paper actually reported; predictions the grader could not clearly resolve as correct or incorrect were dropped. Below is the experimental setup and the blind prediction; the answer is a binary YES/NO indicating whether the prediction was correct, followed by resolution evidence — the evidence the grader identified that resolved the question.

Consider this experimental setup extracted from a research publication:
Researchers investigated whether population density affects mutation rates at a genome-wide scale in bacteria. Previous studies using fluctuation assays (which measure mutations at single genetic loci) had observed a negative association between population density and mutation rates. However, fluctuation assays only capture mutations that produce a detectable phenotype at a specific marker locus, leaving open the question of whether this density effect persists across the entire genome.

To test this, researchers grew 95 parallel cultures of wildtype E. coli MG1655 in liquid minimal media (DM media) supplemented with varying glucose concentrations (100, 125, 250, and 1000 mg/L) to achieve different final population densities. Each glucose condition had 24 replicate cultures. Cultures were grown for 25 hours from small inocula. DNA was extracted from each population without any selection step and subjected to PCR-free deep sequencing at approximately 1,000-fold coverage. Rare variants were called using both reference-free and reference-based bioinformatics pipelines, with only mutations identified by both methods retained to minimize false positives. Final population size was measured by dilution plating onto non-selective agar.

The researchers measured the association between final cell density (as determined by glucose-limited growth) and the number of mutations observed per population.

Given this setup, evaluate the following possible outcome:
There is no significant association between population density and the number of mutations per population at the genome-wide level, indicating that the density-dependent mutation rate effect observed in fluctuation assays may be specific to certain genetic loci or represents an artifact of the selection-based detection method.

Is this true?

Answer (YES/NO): NO